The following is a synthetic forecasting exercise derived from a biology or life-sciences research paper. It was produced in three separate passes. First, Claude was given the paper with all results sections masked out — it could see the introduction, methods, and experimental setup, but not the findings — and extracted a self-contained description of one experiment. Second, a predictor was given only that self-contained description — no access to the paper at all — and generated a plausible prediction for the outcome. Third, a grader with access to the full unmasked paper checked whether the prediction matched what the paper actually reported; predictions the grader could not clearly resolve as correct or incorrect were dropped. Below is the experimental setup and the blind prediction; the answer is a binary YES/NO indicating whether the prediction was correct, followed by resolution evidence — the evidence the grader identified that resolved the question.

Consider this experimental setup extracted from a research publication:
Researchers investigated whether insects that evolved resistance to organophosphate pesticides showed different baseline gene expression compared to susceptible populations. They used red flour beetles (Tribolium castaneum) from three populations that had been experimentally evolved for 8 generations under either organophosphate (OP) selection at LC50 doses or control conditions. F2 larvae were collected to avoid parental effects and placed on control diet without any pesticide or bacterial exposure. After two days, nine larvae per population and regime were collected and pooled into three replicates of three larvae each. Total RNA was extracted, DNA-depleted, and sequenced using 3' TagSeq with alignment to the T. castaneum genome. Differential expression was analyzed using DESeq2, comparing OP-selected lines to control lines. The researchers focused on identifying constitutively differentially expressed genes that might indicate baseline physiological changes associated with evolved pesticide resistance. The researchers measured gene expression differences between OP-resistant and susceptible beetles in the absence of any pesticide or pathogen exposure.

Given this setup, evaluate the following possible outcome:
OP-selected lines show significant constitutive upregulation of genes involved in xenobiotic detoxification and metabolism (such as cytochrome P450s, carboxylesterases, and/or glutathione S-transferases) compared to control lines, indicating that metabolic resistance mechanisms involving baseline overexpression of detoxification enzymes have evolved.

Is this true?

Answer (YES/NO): NO